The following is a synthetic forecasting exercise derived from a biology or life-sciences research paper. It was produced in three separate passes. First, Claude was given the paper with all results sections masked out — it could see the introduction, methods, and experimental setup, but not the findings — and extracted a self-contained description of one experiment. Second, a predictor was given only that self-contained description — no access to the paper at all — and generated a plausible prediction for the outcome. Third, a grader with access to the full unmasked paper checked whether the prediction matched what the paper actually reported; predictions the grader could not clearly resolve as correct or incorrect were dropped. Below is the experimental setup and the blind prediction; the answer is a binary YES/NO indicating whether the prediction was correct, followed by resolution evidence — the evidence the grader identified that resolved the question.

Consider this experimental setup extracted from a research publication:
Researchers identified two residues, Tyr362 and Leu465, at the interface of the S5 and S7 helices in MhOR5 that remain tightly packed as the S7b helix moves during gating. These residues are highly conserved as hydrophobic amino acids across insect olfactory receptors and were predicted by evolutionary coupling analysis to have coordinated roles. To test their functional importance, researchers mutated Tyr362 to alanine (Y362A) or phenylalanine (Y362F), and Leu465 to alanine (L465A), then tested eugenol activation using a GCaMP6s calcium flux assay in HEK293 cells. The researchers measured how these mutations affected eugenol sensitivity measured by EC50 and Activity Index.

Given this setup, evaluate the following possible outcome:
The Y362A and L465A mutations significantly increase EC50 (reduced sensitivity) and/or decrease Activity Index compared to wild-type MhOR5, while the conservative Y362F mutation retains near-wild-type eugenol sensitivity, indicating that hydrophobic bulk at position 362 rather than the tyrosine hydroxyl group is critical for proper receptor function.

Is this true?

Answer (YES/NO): YES